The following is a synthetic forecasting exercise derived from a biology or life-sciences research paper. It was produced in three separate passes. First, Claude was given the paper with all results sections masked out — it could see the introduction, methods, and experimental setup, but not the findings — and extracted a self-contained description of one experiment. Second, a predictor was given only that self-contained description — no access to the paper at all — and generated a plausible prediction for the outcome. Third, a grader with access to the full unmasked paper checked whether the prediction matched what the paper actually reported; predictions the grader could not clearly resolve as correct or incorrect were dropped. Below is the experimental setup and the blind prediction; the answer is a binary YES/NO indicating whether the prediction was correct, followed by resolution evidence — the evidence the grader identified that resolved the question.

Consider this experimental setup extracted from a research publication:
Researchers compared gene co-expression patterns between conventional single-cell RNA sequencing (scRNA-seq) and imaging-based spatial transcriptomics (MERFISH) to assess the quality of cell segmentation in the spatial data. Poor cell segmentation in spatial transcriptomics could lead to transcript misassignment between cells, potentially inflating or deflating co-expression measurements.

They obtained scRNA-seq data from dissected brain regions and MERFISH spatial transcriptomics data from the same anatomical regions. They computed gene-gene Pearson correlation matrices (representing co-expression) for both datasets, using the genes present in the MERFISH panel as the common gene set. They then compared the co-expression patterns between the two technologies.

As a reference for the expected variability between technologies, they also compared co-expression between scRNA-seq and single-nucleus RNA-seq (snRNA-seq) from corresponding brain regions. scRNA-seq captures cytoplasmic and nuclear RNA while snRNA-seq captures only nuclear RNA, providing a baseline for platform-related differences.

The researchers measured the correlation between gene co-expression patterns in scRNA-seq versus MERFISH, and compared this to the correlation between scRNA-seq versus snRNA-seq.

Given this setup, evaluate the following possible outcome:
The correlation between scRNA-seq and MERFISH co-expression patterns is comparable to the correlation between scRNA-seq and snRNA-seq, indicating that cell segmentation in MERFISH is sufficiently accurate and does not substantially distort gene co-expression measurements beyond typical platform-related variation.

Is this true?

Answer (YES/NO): YES